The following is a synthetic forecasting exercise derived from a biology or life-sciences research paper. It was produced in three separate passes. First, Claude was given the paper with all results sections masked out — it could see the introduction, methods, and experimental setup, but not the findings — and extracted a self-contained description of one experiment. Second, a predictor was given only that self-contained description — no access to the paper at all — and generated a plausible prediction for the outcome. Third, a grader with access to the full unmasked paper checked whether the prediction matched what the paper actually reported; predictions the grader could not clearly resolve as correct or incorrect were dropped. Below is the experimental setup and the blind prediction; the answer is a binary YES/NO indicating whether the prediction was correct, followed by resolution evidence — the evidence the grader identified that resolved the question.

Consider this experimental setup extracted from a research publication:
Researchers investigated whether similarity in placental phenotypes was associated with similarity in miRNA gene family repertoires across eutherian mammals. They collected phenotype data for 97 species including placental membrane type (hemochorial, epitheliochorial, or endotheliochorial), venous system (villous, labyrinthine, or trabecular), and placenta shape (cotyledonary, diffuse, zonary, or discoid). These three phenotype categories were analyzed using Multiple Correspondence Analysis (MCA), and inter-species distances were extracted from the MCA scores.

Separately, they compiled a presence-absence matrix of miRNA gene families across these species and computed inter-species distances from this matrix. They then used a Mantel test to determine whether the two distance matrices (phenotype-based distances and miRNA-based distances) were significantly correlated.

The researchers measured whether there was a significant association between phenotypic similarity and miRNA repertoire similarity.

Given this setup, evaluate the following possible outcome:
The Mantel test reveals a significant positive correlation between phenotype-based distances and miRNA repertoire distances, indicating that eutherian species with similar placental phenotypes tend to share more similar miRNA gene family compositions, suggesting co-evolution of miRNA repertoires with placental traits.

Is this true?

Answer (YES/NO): YES